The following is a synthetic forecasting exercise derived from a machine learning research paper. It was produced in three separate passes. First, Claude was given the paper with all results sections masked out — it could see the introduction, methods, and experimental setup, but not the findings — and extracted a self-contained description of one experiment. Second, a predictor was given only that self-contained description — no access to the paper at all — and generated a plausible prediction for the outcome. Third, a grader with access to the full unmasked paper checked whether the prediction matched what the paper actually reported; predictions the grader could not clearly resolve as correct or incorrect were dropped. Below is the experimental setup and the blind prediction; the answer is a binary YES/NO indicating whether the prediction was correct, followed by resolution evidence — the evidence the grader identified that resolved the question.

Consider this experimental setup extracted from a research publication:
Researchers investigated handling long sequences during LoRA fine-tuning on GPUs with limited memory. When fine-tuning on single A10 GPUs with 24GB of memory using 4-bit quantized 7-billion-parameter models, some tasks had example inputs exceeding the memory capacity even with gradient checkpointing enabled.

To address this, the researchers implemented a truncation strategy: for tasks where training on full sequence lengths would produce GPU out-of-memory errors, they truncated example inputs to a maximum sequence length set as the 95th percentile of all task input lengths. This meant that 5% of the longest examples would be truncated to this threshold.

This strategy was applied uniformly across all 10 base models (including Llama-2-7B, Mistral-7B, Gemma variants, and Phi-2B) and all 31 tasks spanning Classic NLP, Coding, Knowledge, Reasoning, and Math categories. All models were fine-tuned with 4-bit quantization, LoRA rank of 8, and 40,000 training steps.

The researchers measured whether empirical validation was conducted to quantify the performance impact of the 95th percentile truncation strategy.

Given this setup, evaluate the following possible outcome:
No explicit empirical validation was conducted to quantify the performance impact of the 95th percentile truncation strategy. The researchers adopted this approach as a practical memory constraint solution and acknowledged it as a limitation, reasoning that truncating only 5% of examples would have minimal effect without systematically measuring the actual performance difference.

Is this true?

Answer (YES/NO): NO